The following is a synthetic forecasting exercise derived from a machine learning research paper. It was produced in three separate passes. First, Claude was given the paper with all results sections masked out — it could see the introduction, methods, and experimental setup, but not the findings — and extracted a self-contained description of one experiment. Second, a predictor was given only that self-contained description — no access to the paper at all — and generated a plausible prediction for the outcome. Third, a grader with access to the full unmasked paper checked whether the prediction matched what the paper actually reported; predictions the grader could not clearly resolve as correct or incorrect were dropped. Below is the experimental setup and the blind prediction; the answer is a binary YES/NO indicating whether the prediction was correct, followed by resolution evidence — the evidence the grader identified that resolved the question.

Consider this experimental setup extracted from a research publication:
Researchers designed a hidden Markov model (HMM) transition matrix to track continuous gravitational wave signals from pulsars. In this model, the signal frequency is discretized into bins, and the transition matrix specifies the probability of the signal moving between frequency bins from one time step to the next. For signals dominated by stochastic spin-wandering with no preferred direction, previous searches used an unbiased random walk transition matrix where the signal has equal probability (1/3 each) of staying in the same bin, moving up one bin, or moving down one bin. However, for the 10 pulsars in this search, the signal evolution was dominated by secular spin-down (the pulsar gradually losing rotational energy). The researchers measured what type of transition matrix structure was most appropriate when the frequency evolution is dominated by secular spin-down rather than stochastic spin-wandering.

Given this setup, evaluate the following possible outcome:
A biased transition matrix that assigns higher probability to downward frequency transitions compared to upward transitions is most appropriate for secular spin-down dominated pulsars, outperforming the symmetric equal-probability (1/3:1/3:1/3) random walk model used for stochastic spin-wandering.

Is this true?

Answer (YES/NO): NO